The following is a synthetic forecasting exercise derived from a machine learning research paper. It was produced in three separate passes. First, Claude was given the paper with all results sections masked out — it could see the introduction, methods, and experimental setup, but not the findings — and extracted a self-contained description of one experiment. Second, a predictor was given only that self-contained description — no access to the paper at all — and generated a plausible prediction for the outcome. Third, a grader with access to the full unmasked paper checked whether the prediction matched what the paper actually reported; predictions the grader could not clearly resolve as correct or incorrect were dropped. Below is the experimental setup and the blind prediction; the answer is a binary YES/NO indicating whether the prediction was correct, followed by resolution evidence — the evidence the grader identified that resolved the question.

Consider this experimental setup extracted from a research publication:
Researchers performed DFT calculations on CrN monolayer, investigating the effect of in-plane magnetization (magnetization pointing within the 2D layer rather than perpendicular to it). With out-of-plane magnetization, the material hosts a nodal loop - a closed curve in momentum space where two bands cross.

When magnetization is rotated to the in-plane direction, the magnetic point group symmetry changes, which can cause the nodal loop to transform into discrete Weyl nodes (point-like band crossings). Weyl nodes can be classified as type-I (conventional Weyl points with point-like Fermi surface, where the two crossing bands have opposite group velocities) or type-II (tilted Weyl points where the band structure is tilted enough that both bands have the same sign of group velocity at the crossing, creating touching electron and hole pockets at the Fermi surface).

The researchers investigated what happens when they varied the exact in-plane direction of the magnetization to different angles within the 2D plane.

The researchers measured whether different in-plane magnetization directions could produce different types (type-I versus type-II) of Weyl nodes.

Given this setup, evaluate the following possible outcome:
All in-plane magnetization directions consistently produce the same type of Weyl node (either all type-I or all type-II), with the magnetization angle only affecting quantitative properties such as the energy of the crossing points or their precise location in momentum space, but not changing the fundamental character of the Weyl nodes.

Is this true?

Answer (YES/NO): NO